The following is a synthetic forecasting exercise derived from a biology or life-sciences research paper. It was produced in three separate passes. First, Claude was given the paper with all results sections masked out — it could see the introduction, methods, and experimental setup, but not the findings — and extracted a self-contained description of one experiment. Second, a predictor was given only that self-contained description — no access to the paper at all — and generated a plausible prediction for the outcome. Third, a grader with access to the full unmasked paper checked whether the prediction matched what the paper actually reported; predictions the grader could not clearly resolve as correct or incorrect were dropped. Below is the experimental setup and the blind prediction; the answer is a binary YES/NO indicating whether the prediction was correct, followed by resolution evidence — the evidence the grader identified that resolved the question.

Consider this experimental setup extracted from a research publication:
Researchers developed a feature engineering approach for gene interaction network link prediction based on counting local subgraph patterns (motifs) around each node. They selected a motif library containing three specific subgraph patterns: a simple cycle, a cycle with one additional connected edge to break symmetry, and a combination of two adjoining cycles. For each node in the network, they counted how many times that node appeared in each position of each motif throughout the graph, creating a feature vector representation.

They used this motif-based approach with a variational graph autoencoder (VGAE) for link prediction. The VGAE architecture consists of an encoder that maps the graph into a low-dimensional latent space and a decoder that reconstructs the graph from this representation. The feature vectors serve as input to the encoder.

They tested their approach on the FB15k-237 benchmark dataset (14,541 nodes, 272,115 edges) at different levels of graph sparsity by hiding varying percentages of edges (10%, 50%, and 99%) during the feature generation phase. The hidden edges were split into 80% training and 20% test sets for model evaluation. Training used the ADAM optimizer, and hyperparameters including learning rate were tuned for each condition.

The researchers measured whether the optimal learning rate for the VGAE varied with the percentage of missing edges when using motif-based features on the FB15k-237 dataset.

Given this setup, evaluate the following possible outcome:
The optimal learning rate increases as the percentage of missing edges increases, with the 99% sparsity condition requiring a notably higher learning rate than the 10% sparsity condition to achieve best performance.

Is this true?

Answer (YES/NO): YES